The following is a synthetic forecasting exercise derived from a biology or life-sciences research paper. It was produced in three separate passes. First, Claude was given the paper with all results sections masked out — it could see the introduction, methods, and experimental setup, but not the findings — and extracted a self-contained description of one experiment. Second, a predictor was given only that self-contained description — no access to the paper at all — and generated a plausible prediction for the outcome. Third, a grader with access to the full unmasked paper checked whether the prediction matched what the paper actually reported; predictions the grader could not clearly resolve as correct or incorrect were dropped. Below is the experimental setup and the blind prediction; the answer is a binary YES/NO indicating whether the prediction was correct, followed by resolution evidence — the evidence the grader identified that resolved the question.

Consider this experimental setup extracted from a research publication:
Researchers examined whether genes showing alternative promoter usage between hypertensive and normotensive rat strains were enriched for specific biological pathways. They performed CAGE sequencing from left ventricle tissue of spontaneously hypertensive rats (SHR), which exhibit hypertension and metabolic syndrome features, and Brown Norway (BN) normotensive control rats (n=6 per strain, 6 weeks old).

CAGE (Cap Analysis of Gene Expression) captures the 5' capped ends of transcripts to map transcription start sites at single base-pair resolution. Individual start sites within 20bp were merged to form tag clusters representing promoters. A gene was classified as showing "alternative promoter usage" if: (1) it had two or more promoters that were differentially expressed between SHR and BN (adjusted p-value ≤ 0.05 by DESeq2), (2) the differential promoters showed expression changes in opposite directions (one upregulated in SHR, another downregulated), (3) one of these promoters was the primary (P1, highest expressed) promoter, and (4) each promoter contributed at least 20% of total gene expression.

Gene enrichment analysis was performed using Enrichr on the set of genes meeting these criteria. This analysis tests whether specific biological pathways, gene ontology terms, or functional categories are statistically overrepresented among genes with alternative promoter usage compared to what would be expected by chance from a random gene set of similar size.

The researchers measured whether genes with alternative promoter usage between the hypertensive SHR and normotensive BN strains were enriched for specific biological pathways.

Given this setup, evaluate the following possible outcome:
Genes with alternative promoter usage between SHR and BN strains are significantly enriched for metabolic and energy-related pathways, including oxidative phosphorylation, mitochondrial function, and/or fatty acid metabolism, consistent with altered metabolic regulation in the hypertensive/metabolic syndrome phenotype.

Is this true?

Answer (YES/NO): NO